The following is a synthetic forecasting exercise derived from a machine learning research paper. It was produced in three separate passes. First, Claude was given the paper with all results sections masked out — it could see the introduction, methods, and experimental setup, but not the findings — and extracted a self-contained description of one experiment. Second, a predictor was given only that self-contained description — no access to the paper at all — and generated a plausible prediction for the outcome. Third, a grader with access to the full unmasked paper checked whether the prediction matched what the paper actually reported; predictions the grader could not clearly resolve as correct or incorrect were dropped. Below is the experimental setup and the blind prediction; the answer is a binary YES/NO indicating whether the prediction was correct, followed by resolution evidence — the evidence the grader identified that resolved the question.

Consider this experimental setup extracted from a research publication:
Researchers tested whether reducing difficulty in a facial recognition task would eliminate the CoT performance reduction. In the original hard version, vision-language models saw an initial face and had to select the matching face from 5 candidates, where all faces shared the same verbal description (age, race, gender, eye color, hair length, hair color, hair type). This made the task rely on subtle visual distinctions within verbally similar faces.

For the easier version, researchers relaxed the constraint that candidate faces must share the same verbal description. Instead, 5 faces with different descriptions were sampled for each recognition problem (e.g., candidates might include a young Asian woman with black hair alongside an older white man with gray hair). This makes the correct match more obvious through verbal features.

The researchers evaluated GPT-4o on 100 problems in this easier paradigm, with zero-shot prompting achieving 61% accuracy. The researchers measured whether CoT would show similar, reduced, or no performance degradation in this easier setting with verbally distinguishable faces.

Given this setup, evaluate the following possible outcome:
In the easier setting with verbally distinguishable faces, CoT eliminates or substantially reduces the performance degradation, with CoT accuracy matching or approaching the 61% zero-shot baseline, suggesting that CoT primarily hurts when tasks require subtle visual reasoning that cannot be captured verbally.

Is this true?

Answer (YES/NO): NO